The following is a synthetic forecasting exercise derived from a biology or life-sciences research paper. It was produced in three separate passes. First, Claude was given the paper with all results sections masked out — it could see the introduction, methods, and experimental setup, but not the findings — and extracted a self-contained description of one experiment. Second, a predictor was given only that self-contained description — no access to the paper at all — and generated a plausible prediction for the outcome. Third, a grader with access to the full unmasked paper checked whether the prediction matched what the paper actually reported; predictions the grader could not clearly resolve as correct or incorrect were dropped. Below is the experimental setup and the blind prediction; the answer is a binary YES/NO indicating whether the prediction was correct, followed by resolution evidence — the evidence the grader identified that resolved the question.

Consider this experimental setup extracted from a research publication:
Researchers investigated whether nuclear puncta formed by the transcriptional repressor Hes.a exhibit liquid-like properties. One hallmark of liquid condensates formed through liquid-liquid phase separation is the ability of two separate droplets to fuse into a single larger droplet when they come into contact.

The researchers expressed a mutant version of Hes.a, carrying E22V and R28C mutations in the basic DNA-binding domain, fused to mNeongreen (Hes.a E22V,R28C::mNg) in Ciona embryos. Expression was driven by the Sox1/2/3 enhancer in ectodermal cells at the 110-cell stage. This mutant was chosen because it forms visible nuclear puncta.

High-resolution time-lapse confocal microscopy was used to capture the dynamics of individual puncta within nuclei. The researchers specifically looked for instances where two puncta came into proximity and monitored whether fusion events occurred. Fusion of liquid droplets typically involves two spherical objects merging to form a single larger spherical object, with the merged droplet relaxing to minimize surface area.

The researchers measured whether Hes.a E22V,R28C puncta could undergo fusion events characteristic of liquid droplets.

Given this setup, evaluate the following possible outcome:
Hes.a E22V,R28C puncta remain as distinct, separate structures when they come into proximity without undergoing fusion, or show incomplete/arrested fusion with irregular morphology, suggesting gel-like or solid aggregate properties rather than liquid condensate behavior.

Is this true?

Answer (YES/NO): NO